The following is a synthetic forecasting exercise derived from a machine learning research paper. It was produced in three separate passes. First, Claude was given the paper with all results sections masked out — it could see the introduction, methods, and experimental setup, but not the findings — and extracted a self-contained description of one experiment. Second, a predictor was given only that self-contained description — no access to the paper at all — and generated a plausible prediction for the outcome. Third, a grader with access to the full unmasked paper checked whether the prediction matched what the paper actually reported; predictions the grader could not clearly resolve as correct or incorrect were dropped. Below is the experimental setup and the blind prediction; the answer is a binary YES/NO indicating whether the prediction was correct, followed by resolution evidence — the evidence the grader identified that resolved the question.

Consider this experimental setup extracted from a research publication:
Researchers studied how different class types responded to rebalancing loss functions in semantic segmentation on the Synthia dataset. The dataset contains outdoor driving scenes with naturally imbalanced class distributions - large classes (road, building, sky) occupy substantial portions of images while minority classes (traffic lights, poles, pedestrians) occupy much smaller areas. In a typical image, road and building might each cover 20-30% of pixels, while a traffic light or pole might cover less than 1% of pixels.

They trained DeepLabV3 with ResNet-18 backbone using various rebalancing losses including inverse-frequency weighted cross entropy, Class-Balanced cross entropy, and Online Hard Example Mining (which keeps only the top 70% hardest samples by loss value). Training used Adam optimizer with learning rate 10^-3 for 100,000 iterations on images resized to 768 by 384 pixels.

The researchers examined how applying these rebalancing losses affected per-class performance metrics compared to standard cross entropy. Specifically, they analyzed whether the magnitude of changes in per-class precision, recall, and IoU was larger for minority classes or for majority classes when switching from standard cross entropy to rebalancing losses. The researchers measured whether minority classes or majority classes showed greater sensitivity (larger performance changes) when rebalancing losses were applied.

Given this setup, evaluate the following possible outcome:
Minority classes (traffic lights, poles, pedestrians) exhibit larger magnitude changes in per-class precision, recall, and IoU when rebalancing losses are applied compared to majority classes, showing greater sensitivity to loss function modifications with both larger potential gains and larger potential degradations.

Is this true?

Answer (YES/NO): YES